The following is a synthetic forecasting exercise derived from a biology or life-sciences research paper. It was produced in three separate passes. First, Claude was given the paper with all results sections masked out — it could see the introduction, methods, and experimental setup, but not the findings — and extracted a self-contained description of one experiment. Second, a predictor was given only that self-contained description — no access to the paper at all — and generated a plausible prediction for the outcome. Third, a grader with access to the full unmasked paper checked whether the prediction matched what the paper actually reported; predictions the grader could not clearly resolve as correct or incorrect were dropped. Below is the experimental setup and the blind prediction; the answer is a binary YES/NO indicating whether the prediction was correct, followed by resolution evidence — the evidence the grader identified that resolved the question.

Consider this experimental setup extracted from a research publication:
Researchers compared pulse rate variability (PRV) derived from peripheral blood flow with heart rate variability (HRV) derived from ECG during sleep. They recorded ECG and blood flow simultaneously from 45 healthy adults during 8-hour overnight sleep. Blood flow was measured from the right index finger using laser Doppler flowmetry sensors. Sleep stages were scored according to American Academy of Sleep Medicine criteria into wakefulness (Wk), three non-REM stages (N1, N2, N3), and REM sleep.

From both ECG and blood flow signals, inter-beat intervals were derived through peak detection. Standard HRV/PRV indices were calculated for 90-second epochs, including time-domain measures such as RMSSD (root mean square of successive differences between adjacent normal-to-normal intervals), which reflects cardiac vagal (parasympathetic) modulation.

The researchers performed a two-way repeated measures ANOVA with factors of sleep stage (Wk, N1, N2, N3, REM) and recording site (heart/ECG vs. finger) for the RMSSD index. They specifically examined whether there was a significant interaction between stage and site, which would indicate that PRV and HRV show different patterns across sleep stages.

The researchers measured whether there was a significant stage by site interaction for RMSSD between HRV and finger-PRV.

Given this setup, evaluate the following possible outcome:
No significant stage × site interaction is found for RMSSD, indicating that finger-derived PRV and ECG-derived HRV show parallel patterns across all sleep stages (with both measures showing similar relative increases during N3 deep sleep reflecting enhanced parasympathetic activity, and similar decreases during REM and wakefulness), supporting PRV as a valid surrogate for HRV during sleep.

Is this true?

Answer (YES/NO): YES